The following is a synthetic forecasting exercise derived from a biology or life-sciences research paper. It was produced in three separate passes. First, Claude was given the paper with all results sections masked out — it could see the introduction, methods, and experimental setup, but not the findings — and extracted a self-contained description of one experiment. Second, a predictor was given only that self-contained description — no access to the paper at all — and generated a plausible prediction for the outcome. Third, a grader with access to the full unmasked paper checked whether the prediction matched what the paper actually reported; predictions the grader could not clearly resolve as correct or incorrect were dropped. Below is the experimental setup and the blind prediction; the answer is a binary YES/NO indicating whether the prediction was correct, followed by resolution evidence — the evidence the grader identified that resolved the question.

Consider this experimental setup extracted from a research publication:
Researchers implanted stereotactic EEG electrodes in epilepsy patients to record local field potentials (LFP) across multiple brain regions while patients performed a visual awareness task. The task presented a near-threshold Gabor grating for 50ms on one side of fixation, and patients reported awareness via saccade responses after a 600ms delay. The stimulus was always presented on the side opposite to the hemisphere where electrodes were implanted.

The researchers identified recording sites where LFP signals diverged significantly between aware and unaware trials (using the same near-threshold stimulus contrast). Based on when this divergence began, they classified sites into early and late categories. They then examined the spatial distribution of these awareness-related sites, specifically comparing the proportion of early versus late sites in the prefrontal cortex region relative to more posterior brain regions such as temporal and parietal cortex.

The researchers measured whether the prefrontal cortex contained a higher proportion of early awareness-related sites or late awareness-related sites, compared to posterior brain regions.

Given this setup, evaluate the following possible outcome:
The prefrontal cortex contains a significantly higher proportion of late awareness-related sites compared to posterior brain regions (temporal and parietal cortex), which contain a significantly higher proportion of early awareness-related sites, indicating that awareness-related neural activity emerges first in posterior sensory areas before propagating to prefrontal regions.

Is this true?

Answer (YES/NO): NO